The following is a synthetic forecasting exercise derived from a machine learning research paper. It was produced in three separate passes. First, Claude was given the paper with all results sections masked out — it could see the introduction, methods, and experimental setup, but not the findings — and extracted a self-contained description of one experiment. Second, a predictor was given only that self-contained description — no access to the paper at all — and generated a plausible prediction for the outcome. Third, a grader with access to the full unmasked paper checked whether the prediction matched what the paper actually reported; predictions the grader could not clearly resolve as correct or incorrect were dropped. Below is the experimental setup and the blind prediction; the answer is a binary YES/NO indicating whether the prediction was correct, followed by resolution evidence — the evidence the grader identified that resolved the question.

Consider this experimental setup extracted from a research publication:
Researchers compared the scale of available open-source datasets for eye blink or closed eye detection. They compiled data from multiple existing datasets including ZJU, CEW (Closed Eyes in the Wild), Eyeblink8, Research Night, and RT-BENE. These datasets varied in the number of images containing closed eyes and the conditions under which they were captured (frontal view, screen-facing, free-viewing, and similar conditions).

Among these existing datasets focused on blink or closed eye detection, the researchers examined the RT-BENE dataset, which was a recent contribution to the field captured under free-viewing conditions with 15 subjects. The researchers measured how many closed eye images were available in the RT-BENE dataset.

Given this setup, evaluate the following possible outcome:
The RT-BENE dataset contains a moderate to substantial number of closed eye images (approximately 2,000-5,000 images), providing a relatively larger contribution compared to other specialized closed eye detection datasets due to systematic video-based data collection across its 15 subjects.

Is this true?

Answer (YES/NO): NO